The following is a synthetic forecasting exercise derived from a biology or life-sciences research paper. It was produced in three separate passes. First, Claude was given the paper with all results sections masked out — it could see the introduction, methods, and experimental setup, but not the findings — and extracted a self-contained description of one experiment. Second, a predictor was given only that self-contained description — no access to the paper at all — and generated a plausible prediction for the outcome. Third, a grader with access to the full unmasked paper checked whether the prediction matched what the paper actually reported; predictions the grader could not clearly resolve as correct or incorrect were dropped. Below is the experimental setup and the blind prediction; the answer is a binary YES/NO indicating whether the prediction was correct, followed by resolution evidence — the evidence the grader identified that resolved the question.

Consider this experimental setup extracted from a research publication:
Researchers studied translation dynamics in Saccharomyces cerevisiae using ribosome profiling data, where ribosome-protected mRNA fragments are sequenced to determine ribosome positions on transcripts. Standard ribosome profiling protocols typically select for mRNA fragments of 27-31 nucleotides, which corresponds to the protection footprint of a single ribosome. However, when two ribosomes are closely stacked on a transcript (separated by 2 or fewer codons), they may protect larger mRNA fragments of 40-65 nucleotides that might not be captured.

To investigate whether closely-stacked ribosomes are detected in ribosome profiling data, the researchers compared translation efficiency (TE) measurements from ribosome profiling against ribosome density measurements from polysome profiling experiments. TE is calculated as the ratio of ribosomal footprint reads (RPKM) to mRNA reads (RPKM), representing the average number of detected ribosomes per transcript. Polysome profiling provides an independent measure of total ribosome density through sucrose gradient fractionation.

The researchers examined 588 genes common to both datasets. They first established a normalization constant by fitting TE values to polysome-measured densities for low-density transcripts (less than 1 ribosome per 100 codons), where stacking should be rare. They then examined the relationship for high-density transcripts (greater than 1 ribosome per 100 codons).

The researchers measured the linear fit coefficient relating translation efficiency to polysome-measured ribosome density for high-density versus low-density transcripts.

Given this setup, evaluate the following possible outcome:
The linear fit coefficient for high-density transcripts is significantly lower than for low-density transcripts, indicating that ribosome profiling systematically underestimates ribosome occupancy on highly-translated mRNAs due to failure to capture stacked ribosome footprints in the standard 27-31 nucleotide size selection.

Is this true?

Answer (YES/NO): YES